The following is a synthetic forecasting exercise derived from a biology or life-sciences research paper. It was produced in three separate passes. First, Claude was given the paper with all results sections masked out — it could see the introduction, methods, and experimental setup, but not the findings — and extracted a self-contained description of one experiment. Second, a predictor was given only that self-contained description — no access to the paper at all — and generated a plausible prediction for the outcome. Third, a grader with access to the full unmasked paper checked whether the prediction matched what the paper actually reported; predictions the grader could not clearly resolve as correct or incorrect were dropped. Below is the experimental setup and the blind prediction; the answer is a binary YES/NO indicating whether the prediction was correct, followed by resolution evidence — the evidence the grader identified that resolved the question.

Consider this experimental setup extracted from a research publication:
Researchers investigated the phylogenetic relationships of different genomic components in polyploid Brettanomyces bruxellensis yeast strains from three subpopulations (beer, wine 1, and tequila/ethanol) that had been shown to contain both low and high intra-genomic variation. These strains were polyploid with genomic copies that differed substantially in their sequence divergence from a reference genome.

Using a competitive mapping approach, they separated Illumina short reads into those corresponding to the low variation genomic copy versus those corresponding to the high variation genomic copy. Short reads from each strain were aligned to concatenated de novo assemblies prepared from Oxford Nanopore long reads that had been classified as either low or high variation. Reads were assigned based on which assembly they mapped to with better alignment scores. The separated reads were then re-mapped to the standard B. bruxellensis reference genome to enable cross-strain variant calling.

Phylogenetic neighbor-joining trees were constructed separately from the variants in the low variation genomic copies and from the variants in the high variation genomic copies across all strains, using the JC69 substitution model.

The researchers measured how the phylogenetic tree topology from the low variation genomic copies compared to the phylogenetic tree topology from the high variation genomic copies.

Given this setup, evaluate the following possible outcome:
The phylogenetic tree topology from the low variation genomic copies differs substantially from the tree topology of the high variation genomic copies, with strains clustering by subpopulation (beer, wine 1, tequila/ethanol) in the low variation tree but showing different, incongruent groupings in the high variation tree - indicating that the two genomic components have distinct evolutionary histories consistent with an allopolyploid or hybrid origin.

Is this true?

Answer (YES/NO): NO